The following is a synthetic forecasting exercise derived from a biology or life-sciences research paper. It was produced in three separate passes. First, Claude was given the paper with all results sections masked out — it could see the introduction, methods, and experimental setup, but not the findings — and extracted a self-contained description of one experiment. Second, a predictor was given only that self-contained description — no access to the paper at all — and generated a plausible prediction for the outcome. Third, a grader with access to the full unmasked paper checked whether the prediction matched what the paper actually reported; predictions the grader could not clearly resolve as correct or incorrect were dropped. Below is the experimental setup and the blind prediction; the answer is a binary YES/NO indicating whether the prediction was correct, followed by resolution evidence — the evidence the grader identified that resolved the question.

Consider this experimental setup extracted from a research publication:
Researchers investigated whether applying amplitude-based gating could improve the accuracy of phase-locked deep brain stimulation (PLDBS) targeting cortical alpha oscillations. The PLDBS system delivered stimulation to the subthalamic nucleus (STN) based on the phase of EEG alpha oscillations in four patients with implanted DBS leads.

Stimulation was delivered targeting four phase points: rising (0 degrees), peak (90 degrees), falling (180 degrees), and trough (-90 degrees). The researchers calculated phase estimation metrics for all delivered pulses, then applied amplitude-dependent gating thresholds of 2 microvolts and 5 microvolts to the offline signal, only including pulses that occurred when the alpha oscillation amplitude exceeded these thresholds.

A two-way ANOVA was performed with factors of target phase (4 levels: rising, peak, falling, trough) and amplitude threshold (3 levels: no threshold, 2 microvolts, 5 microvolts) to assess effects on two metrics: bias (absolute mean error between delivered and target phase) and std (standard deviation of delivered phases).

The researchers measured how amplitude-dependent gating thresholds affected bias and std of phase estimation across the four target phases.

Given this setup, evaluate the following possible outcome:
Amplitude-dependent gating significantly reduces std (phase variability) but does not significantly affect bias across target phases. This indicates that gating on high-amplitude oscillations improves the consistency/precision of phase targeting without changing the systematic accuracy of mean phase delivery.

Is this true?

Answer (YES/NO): YES